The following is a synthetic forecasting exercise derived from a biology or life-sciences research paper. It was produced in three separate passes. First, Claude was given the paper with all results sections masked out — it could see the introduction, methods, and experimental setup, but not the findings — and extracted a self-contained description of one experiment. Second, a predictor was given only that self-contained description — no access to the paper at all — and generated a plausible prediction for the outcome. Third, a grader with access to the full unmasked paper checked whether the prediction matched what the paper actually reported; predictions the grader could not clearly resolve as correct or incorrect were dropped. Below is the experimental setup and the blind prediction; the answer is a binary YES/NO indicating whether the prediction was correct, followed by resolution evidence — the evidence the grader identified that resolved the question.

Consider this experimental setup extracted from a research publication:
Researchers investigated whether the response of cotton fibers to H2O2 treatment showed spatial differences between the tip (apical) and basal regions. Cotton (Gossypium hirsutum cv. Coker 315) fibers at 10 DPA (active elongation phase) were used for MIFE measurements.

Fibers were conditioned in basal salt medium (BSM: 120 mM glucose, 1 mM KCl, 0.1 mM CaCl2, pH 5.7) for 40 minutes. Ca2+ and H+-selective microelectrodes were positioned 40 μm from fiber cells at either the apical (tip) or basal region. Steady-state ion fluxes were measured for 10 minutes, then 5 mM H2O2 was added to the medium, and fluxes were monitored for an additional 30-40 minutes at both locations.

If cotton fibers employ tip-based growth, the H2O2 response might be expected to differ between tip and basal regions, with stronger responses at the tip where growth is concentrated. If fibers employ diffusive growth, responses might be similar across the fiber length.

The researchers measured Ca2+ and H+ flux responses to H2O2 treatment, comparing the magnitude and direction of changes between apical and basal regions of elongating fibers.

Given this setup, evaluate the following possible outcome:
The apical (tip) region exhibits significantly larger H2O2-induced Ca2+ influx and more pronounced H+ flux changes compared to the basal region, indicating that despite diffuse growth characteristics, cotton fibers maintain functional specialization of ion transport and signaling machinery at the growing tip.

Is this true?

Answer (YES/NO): NO